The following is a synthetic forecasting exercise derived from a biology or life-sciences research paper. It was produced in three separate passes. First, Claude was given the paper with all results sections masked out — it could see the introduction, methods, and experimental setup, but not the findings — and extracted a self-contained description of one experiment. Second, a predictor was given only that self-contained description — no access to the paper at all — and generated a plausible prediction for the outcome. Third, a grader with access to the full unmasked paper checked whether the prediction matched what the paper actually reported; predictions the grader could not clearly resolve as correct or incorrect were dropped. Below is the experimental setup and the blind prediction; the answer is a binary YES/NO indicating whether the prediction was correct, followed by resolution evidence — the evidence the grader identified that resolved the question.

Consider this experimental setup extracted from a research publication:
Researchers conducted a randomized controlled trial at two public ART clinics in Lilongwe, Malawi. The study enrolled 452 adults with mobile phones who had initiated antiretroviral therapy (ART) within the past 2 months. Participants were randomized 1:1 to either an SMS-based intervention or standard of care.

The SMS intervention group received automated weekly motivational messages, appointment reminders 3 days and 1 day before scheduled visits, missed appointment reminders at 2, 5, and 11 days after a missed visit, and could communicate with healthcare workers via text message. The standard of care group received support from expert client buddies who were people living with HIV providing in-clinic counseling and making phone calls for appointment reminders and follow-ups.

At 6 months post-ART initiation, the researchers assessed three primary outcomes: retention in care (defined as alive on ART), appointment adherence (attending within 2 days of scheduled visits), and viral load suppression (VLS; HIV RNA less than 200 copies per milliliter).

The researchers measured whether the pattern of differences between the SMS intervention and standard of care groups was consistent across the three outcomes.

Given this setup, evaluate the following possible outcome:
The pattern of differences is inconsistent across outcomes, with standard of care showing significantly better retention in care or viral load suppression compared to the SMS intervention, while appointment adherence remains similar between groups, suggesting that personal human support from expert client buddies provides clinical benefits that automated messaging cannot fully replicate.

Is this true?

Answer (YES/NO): NO